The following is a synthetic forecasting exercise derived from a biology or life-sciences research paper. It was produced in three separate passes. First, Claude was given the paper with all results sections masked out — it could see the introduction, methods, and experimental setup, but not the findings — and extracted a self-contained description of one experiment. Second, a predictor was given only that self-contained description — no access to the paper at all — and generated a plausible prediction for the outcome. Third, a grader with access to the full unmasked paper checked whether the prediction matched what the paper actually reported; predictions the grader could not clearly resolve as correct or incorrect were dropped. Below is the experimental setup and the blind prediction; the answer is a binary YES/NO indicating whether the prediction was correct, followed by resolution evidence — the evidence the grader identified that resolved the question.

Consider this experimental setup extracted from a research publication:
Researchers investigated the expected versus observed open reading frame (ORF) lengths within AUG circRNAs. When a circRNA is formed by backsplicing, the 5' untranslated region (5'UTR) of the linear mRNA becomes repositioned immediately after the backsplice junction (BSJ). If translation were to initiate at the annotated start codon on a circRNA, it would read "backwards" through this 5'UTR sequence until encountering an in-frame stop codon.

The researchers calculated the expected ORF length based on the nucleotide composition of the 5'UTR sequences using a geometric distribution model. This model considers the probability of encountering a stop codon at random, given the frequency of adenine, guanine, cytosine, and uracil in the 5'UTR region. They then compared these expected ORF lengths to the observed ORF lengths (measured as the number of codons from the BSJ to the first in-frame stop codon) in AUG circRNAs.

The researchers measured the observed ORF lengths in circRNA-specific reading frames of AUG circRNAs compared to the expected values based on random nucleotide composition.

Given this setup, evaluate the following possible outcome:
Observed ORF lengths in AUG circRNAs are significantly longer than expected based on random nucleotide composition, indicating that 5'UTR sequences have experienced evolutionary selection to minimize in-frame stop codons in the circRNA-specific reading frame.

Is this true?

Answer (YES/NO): NO